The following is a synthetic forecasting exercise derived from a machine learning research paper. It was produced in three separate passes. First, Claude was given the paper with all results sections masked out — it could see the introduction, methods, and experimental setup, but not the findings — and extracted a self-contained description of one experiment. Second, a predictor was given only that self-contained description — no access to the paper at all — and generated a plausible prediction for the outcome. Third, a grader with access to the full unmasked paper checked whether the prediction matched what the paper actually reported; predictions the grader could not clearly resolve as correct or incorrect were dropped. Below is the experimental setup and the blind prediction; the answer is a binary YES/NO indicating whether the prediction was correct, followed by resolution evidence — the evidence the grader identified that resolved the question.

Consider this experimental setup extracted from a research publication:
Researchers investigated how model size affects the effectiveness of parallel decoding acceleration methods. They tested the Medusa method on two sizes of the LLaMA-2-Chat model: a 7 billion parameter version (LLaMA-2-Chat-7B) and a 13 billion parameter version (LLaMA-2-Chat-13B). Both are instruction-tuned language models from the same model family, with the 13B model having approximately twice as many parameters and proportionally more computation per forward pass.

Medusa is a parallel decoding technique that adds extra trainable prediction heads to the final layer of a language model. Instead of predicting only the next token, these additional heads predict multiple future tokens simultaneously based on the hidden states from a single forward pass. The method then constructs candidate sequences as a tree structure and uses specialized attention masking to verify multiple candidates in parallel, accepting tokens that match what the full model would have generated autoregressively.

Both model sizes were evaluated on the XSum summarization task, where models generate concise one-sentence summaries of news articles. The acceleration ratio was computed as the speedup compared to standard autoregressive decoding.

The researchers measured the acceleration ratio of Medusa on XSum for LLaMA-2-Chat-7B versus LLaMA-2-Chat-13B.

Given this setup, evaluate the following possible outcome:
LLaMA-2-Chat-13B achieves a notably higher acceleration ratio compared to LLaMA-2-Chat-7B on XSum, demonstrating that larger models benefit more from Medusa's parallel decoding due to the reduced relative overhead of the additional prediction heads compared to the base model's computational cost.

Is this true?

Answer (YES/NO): NO